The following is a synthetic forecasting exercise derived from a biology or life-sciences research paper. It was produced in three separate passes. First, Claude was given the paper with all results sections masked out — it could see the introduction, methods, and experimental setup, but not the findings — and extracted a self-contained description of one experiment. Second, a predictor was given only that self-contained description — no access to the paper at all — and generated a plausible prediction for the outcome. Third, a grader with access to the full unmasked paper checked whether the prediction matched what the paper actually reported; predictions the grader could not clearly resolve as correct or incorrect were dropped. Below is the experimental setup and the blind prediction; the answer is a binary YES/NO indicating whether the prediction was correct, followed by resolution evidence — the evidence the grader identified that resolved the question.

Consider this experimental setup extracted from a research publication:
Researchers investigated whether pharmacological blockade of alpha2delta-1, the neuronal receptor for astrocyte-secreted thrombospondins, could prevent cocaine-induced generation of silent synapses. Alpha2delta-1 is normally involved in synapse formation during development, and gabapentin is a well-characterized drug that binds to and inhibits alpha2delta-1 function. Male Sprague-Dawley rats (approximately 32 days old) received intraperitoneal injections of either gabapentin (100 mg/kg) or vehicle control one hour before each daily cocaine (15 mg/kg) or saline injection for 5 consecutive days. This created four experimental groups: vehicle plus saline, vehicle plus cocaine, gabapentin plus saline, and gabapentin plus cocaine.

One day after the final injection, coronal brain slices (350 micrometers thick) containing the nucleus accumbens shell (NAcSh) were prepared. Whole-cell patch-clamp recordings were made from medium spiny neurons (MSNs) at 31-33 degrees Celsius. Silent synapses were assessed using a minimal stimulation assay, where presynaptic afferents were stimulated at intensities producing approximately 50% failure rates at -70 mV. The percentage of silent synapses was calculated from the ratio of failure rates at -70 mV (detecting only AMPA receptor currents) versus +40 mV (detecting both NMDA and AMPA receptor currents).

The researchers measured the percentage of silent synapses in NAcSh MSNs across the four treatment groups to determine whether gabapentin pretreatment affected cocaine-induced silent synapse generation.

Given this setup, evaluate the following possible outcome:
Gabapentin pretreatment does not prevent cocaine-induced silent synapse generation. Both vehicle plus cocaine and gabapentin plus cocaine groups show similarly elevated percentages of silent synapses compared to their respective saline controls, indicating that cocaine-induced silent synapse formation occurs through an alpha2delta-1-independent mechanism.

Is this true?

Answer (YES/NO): NO